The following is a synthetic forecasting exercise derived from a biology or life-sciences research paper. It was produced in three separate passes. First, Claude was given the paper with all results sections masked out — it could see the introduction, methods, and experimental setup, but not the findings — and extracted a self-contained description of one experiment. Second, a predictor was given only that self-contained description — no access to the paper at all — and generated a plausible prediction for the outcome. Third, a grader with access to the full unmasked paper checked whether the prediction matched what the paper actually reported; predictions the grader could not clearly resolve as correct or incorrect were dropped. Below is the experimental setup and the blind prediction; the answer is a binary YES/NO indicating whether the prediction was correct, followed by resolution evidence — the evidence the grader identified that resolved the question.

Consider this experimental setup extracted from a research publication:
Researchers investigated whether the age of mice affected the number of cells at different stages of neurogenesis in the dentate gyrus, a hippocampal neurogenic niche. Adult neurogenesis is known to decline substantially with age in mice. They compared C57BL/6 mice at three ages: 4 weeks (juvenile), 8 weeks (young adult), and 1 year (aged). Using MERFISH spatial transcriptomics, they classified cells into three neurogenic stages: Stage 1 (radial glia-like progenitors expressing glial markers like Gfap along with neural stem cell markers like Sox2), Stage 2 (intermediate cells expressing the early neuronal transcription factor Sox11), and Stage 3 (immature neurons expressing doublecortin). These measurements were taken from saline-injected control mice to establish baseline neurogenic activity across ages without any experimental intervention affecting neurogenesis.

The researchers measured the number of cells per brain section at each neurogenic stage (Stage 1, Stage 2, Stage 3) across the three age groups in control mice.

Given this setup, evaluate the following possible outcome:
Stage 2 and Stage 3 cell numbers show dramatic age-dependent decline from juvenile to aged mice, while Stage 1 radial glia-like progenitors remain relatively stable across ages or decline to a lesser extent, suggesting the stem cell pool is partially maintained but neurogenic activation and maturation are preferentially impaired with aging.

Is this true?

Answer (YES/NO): YES